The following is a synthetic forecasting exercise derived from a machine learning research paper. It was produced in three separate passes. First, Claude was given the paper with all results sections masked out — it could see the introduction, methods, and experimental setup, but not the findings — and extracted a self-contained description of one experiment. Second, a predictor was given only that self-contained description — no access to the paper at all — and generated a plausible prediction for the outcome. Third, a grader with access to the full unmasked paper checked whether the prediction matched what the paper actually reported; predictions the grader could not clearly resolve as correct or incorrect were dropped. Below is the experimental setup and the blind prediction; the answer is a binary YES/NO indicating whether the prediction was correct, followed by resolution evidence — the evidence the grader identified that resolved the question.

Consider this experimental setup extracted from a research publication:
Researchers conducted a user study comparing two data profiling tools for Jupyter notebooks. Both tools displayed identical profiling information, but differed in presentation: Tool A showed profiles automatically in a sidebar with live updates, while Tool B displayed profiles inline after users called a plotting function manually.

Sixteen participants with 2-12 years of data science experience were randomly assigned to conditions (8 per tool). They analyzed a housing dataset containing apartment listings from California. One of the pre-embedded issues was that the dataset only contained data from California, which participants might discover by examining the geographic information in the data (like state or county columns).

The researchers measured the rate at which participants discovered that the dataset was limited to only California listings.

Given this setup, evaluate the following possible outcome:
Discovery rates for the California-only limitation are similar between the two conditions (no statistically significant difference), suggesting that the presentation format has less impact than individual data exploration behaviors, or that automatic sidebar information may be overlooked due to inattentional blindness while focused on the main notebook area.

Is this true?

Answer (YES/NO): NO